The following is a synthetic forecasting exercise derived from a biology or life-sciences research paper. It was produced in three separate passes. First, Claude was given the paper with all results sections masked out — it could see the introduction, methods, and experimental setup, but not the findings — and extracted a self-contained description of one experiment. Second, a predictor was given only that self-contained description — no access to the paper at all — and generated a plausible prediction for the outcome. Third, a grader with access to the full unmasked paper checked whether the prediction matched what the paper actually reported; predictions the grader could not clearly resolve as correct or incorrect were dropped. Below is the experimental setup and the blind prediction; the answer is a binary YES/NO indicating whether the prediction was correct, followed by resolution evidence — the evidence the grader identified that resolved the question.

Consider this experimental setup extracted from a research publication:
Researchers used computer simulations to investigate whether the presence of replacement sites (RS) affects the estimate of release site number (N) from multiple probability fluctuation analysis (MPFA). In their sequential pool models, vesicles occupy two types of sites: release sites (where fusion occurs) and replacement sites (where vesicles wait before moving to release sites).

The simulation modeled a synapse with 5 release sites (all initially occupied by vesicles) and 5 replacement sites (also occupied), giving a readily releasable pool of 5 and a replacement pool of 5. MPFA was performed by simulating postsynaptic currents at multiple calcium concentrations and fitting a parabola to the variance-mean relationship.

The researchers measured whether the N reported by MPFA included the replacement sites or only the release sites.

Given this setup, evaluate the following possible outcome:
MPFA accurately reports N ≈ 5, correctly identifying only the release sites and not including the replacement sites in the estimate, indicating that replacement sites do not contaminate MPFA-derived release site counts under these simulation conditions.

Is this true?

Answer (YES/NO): YES